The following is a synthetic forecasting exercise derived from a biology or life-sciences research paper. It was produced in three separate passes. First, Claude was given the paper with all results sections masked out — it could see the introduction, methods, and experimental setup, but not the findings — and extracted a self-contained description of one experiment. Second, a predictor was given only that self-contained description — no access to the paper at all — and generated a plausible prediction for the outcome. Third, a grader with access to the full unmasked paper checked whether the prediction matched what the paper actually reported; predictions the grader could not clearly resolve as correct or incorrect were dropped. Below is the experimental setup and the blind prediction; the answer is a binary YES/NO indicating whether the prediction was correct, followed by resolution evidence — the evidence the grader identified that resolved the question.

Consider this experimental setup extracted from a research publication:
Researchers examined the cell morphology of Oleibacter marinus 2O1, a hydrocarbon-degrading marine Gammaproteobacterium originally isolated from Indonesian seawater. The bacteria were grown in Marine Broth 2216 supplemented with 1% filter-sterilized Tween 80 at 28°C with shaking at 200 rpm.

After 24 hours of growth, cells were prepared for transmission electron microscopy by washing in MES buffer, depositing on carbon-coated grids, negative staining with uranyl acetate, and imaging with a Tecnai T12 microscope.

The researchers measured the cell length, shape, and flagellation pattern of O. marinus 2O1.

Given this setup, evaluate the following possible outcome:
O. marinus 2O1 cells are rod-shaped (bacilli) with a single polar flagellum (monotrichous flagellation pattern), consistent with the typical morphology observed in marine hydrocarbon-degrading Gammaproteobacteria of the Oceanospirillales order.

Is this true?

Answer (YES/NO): NO